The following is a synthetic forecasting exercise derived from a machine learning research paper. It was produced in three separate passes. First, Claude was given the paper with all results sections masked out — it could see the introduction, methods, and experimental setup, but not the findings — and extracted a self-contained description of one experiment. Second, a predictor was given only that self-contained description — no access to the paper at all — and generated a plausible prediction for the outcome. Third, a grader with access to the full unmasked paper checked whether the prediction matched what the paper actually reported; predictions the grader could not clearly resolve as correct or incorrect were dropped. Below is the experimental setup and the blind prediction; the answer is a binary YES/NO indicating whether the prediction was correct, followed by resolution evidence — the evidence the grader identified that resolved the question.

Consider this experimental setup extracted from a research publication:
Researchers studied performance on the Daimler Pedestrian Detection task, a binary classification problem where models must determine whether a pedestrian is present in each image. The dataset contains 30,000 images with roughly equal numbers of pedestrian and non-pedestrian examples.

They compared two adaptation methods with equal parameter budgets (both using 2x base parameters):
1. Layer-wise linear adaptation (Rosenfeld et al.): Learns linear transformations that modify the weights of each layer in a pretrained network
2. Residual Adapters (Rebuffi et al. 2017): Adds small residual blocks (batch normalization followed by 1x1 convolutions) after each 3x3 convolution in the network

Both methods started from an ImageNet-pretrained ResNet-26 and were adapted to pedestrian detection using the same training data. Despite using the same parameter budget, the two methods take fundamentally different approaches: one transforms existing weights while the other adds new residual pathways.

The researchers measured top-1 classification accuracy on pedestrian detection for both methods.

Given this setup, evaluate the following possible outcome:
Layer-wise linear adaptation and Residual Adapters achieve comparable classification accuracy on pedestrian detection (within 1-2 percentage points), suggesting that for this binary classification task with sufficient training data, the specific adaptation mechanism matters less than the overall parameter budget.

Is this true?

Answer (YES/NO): NO